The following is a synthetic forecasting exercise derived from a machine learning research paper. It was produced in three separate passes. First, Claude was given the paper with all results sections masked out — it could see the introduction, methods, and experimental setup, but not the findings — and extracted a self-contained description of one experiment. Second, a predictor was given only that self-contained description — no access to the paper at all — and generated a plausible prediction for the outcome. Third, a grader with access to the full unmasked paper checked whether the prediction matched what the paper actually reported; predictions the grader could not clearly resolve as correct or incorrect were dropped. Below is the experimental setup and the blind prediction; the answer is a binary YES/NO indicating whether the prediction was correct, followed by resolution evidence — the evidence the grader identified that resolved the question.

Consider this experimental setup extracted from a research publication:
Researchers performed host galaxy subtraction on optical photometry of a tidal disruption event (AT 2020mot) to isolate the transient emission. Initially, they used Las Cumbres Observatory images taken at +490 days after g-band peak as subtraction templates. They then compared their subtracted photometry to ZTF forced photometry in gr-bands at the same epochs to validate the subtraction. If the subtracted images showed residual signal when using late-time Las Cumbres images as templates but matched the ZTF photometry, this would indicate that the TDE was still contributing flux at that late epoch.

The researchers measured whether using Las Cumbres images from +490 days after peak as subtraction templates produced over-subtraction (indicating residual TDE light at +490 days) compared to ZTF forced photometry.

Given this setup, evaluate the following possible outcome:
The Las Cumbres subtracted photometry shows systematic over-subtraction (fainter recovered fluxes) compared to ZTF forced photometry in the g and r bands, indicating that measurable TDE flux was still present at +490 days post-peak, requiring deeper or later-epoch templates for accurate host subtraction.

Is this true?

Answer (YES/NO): YES